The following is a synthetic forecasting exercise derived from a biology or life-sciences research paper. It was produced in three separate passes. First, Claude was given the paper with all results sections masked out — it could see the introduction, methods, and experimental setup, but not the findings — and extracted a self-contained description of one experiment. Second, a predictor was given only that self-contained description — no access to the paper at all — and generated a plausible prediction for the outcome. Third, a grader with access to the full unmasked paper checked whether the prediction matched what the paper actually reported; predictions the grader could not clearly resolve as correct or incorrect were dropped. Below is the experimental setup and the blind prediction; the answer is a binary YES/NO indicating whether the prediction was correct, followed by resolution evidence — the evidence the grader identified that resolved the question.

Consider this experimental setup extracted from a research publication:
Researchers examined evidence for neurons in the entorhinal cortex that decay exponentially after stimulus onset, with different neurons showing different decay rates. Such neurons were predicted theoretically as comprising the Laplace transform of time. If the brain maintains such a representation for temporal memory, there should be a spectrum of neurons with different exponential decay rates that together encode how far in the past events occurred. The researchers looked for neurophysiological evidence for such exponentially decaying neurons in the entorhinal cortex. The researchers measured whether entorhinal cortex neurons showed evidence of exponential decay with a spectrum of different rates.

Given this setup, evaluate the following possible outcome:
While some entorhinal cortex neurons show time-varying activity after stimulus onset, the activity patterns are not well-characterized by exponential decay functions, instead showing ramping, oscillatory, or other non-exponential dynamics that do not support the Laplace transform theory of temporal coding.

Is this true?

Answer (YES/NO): NO